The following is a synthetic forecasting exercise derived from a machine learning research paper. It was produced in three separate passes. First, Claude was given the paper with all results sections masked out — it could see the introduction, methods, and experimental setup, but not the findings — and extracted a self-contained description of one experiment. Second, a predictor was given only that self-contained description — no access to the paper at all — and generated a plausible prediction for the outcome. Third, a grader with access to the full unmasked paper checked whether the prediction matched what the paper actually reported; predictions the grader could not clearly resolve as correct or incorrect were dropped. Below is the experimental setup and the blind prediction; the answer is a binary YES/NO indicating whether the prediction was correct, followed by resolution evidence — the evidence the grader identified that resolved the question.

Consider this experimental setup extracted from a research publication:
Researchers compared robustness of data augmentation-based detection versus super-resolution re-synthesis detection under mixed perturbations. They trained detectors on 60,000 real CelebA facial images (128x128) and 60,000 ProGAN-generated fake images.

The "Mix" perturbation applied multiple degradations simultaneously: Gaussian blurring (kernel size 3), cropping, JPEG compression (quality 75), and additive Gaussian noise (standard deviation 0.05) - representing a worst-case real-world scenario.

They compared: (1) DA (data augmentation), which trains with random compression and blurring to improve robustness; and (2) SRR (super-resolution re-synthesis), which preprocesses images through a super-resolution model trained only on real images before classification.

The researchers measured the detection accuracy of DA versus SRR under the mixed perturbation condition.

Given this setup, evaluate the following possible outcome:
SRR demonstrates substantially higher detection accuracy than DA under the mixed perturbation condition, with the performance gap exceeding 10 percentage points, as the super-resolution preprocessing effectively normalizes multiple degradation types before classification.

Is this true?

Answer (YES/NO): NO